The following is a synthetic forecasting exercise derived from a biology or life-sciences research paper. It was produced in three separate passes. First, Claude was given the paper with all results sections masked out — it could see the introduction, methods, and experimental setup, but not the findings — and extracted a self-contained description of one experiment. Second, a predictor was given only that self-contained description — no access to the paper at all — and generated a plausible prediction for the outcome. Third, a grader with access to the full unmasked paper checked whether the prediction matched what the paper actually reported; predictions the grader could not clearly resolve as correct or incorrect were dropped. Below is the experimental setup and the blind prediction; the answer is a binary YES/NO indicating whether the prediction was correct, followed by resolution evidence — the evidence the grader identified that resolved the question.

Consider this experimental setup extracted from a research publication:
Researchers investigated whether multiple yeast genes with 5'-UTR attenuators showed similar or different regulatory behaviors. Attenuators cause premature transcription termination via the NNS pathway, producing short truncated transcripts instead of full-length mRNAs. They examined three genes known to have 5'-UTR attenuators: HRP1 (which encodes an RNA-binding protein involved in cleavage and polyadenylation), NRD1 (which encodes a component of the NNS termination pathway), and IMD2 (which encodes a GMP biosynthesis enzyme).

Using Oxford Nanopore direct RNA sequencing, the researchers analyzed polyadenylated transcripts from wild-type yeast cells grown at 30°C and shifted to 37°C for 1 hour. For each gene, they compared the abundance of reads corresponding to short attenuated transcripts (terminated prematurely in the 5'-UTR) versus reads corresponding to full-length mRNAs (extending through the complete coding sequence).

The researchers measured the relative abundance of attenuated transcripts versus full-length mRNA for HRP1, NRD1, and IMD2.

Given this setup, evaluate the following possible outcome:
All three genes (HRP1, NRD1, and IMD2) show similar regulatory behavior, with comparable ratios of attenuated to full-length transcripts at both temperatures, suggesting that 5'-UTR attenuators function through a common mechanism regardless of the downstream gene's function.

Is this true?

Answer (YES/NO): NO